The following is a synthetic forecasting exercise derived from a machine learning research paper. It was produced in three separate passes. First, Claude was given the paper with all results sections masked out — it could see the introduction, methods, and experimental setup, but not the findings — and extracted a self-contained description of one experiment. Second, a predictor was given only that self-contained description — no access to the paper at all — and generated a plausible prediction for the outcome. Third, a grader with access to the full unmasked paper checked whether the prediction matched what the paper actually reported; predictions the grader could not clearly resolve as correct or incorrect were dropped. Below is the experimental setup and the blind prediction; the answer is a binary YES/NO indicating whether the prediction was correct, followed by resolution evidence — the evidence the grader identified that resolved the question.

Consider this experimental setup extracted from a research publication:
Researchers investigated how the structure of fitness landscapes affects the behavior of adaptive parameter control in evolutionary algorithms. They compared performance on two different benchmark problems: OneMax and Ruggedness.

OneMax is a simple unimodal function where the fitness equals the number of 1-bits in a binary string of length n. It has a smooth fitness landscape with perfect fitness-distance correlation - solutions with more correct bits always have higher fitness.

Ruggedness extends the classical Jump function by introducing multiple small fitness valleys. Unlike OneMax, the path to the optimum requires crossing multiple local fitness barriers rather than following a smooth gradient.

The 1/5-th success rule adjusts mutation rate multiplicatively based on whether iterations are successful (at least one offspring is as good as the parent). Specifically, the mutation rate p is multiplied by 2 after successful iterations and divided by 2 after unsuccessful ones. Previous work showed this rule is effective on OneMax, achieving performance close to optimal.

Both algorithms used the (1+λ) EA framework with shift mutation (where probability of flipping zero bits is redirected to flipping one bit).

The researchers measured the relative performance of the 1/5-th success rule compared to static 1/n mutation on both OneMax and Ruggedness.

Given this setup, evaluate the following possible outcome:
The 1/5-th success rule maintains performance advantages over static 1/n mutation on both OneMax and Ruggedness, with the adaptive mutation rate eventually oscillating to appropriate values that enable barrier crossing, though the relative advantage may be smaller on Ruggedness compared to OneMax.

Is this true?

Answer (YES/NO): NO